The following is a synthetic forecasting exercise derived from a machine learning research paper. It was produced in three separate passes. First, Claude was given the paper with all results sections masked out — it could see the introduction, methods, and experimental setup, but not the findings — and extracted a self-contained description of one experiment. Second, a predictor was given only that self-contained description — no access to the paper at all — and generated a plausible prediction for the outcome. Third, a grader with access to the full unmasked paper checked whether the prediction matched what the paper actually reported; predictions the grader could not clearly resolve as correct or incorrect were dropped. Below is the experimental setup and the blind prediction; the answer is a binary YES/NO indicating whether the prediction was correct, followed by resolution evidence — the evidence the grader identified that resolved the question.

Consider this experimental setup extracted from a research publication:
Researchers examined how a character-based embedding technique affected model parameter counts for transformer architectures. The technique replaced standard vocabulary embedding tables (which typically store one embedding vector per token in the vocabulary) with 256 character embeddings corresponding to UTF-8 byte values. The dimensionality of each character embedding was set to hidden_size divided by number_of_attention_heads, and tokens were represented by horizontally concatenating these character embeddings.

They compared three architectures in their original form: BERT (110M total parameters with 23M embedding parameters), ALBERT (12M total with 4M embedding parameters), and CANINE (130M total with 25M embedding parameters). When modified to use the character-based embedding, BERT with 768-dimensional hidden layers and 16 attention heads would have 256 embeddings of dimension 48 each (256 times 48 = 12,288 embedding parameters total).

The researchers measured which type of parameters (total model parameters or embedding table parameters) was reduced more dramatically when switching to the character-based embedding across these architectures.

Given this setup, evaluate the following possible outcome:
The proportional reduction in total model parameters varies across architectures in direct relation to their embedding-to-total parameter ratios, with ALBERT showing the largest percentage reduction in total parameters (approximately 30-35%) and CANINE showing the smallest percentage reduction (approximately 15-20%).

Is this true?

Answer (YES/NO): NO